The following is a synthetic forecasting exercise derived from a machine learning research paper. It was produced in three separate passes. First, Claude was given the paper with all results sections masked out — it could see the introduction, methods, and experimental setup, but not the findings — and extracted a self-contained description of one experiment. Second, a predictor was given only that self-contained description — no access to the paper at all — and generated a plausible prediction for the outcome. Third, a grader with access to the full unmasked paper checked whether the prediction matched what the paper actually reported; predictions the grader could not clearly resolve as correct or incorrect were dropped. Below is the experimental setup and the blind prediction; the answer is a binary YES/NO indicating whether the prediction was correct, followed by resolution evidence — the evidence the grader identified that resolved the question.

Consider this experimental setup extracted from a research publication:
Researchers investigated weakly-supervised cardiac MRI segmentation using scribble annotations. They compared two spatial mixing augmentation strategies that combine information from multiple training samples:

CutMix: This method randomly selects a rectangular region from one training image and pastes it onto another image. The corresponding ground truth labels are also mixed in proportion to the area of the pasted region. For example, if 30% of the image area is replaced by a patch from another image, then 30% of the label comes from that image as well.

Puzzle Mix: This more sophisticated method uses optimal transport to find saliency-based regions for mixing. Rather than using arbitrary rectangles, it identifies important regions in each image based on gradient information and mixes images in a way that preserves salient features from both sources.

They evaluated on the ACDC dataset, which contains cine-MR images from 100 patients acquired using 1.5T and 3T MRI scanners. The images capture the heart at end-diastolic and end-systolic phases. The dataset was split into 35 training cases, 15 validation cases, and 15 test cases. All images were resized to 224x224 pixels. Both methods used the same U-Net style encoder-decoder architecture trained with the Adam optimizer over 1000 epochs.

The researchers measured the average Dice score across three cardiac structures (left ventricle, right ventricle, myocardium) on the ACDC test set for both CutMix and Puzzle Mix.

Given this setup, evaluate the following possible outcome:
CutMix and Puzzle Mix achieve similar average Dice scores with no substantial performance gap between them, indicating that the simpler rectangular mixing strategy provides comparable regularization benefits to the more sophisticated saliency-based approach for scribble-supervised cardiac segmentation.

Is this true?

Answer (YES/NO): NO